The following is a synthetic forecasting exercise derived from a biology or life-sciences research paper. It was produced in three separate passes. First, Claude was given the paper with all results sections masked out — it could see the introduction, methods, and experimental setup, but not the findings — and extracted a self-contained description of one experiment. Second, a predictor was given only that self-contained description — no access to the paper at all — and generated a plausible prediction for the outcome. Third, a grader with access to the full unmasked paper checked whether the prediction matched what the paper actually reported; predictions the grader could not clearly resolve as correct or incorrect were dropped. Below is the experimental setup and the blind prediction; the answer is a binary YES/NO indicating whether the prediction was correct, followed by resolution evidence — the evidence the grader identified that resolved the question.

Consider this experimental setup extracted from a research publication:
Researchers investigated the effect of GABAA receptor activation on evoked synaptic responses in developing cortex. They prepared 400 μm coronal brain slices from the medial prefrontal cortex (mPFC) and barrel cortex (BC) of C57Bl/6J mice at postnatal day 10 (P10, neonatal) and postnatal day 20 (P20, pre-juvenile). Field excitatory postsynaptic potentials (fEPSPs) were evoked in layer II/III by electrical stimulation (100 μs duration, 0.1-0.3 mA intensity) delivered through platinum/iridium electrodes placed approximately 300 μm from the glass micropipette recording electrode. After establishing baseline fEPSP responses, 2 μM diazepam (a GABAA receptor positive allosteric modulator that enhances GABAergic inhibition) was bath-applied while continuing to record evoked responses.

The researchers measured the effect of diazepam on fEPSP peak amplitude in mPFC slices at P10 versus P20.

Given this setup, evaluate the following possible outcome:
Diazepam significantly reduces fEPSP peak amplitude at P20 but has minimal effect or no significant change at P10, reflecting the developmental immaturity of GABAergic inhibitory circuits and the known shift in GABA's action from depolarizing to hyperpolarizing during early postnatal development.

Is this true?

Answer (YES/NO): NO